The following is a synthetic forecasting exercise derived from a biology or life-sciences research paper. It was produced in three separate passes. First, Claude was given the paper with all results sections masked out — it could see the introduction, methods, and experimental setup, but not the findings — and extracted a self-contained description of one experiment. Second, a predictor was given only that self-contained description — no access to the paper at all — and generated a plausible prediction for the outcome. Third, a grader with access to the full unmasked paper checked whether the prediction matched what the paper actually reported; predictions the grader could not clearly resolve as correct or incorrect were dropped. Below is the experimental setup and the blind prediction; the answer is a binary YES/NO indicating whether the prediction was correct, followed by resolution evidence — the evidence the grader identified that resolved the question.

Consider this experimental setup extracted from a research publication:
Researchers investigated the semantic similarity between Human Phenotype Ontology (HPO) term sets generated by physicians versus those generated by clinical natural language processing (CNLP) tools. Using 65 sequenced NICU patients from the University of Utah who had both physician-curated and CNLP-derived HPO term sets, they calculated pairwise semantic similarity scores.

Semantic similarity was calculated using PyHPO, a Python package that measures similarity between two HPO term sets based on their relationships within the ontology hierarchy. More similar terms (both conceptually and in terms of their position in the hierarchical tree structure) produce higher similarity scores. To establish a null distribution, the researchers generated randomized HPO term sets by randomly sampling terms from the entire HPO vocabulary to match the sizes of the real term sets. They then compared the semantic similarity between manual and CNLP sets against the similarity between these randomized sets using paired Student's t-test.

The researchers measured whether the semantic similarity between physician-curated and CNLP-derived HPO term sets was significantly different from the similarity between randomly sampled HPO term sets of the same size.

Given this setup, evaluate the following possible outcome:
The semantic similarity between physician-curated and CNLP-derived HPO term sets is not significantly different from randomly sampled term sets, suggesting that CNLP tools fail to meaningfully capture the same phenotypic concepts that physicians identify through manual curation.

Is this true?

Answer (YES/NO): NO